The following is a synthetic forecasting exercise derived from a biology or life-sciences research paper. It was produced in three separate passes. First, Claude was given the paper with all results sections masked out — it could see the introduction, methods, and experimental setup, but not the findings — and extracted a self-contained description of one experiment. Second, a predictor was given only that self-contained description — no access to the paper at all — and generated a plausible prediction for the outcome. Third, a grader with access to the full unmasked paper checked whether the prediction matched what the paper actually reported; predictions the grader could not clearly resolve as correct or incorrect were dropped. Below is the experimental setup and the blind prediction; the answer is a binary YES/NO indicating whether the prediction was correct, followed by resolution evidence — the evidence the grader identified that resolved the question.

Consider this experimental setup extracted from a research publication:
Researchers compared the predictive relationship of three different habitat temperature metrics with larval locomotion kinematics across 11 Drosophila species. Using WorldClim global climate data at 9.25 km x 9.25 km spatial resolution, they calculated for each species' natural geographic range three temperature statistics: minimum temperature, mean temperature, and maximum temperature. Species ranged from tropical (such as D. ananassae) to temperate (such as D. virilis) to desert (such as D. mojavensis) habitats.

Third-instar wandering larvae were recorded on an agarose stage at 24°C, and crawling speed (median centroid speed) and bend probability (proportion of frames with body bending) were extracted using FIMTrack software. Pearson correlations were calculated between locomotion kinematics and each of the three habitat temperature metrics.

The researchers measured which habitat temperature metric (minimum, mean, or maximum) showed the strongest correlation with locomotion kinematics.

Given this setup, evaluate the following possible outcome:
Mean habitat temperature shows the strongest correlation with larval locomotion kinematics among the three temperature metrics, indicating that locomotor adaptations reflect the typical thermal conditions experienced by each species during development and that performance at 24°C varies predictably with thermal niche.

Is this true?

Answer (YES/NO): NO